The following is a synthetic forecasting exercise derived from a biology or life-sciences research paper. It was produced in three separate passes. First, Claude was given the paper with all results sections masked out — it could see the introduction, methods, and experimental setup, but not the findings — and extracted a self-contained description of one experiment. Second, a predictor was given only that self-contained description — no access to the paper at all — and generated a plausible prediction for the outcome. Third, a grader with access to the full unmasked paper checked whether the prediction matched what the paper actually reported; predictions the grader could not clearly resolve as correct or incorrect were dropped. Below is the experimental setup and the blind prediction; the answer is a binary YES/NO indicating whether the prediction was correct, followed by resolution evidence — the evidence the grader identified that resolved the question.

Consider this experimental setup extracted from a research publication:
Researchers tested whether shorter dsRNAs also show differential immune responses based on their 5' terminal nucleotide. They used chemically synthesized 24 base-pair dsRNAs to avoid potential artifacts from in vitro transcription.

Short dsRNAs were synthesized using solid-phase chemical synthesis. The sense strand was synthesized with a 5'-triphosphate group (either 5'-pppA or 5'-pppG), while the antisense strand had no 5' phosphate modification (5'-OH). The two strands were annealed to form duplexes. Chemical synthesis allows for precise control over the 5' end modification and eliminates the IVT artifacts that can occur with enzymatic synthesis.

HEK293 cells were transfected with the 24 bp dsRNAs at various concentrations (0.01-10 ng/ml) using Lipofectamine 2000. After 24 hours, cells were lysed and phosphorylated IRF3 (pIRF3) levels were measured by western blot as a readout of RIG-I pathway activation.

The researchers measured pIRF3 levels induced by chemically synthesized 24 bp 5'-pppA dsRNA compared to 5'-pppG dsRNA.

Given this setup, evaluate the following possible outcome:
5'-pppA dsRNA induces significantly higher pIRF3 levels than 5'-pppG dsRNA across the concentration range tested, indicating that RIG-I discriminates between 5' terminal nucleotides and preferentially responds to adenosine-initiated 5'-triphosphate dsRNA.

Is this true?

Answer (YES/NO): NO